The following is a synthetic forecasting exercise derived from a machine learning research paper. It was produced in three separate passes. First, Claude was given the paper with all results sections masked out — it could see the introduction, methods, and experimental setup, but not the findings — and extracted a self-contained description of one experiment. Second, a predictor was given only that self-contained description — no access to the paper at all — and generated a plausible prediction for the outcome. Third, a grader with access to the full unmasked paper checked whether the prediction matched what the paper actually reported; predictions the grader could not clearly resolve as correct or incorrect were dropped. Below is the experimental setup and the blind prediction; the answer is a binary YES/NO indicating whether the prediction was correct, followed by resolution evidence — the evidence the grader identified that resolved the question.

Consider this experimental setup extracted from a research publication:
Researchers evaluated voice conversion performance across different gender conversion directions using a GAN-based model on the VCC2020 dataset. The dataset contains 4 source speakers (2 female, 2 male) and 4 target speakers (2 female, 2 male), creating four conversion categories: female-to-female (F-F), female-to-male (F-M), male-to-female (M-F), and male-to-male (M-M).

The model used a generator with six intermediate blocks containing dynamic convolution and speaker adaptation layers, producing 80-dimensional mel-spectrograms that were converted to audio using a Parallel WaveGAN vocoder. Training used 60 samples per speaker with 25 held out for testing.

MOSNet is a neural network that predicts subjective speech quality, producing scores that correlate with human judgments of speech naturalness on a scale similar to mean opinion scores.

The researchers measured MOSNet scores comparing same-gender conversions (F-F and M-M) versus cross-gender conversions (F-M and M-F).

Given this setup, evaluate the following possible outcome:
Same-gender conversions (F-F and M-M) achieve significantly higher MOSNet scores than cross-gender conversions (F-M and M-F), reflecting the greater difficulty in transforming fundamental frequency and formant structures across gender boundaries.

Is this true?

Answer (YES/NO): NO